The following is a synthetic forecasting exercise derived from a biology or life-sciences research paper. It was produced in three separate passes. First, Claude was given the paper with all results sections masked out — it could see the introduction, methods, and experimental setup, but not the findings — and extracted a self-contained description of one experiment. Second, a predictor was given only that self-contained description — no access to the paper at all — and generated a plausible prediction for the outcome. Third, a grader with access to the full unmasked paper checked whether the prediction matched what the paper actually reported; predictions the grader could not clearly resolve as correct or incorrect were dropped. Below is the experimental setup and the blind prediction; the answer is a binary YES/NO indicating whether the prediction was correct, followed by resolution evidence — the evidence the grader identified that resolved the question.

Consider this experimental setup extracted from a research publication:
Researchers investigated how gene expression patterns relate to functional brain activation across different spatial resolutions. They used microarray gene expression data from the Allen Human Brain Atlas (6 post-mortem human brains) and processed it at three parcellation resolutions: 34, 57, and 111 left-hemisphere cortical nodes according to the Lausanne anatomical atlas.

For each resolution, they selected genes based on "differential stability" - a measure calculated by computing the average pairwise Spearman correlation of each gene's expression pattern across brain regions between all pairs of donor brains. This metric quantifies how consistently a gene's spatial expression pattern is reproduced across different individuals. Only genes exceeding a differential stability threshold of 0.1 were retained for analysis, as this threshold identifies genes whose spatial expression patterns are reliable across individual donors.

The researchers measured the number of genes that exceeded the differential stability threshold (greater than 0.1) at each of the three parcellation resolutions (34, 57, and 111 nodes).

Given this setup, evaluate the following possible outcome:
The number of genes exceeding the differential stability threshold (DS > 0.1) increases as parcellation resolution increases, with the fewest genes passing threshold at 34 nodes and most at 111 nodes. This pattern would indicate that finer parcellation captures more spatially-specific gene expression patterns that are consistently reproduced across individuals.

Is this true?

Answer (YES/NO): NO